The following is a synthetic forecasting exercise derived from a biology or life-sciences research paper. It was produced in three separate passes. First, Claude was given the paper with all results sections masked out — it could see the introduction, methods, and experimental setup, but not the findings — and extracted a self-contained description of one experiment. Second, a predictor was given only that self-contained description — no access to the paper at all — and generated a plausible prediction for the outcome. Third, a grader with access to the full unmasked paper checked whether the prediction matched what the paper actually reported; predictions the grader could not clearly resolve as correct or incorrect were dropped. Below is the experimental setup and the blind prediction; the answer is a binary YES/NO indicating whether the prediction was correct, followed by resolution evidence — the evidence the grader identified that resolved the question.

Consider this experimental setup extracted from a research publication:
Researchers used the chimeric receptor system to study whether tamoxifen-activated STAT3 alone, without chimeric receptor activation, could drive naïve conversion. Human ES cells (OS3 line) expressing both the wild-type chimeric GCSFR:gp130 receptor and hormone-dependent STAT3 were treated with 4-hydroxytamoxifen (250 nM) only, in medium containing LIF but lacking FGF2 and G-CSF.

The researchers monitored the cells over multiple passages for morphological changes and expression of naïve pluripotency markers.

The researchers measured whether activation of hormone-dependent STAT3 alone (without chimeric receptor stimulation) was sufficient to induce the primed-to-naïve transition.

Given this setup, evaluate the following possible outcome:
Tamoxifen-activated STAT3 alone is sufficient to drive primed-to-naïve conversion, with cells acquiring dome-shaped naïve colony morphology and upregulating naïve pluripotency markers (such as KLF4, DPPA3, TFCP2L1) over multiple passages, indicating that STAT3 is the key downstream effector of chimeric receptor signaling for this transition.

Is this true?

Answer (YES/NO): NO